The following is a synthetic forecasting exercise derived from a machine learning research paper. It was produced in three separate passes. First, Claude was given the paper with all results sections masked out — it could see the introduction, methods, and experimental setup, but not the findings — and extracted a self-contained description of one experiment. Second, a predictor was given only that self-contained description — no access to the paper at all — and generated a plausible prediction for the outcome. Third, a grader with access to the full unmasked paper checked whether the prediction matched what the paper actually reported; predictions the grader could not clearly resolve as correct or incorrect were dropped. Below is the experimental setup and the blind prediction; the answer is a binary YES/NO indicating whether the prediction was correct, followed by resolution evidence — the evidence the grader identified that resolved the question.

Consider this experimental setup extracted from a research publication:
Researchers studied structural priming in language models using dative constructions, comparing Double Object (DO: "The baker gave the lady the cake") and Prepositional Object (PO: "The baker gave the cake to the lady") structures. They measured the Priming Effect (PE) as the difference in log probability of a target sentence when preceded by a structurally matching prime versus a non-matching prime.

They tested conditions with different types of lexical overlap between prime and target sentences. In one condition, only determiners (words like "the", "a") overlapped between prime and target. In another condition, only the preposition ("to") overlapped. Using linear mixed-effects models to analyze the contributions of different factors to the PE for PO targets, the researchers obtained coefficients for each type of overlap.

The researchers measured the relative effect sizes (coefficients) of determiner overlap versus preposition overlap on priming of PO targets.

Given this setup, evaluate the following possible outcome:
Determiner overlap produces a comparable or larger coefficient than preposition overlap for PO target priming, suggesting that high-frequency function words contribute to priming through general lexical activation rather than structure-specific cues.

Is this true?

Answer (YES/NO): YES